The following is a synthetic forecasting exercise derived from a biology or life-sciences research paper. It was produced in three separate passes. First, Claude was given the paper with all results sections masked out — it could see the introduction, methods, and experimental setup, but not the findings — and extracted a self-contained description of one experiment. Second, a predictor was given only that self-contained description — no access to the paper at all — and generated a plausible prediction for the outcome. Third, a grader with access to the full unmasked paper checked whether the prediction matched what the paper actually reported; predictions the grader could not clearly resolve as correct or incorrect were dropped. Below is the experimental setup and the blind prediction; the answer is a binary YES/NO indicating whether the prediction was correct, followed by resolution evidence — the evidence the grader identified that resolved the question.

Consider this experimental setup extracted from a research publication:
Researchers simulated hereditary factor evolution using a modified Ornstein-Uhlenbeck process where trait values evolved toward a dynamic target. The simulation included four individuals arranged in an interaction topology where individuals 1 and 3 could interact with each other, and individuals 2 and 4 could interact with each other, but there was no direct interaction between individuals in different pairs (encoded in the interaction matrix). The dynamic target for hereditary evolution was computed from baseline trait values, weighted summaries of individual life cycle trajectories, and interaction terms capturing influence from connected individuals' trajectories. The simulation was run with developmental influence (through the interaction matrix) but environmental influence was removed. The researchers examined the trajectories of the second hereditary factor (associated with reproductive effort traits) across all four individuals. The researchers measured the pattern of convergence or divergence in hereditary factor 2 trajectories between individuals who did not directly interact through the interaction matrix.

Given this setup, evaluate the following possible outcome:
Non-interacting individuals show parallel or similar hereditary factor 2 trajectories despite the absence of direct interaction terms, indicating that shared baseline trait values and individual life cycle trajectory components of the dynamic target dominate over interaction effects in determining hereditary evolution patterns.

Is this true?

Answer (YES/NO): NO